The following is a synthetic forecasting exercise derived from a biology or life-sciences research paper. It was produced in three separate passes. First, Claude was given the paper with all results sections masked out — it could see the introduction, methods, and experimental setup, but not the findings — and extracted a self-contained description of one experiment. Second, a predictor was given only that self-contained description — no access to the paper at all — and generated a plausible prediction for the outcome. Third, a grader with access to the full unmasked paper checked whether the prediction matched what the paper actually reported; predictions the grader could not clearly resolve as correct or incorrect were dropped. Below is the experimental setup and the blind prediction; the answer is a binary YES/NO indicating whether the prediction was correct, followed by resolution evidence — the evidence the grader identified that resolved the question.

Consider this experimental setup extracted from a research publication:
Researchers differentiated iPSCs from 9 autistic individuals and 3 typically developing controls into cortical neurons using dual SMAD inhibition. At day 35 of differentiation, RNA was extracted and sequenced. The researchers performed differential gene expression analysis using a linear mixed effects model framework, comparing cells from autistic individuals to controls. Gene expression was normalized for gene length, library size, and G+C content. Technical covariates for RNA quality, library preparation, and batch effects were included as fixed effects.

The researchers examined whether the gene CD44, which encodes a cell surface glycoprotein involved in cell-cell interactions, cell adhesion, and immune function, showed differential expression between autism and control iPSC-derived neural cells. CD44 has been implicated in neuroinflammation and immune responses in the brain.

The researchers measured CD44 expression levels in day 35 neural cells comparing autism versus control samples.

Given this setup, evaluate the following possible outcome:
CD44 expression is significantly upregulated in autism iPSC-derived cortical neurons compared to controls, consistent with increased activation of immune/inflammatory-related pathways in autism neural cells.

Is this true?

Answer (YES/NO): YES